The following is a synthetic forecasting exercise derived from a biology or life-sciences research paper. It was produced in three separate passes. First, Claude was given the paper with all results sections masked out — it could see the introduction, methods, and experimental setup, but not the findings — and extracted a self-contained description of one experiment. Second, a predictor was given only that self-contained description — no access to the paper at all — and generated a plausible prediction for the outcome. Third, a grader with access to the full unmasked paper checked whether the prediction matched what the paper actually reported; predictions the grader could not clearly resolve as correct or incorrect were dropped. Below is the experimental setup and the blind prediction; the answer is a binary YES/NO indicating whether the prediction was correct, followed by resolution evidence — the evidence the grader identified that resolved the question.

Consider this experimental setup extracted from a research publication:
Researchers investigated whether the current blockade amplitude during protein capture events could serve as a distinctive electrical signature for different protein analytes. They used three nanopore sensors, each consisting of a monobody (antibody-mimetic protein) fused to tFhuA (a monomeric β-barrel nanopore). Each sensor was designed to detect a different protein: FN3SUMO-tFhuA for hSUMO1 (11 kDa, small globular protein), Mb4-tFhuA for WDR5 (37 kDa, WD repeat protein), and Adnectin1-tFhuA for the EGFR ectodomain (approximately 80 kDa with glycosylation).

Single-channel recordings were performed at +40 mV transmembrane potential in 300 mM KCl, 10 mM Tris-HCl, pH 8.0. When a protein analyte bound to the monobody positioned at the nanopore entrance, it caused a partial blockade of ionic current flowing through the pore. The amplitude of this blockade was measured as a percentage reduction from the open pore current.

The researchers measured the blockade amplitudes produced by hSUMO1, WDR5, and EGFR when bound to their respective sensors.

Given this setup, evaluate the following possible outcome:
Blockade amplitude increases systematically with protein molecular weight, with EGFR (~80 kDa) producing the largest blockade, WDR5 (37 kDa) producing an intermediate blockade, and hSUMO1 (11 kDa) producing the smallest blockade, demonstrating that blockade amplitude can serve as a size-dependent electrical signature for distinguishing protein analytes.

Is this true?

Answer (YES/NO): NO